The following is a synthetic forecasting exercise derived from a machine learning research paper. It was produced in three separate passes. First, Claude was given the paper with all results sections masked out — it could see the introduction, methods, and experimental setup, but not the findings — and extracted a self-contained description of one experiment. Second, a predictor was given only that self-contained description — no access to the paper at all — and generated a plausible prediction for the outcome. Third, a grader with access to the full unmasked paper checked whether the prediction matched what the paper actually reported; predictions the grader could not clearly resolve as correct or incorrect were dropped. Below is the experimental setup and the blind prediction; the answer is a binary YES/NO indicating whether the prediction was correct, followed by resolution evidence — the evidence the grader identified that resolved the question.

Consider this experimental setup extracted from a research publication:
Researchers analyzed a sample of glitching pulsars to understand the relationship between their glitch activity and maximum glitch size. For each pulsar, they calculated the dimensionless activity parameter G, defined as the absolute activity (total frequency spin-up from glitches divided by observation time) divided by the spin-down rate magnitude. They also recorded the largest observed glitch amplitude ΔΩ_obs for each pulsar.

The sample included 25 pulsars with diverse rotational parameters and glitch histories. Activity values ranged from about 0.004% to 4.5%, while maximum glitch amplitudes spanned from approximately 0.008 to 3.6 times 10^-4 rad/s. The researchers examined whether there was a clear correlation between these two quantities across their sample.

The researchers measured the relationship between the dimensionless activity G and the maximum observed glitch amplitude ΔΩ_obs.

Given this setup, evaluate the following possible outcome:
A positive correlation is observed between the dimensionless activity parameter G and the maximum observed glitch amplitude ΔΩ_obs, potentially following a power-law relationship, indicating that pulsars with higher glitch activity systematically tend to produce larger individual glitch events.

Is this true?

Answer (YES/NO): NO